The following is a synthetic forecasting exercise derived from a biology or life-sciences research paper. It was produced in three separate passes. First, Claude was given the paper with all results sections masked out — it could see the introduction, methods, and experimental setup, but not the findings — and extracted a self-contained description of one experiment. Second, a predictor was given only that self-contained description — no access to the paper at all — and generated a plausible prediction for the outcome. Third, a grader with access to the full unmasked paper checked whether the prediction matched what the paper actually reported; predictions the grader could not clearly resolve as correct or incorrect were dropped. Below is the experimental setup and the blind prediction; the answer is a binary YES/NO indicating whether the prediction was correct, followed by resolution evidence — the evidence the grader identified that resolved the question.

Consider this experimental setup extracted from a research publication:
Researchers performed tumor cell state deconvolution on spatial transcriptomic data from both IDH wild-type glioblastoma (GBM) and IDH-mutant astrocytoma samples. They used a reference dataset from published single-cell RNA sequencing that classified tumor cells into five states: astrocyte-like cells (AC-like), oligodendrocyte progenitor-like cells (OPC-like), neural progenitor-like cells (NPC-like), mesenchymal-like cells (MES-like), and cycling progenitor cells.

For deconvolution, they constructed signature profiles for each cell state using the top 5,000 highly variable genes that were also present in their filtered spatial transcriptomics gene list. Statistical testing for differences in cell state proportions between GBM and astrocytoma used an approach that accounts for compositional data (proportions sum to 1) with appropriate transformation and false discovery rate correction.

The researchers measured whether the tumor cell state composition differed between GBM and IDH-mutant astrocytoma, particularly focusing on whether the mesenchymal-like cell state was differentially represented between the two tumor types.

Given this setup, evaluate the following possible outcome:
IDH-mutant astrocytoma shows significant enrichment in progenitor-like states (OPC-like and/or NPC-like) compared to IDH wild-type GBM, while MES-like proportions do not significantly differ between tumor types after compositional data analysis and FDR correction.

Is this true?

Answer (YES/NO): NO